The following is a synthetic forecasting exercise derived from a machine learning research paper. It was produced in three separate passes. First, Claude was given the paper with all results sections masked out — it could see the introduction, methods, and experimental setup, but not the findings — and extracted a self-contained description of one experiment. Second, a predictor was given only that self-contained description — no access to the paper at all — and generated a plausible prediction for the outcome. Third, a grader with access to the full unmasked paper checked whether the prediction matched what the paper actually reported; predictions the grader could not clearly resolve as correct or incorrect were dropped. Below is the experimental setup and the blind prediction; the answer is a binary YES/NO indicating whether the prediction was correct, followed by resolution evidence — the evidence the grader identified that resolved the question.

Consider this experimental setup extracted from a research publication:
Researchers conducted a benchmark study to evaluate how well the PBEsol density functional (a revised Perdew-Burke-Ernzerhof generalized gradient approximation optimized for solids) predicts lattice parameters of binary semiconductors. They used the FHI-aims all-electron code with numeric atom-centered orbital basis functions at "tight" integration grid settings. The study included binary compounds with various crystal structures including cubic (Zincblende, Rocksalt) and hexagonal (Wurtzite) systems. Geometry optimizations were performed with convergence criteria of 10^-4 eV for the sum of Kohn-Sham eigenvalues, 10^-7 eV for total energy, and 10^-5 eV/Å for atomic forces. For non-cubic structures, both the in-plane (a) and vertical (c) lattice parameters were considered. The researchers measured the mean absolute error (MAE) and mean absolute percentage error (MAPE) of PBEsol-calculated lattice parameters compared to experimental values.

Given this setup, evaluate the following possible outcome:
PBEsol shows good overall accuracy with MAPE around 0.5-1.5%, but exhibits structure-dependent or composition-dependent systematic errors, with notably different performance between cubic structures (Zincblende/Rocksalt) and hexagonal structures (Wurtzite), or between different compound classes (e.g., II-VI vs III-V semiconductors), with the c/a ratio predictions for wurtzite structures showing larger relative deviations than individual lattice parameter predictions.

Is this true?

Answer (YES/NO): NO